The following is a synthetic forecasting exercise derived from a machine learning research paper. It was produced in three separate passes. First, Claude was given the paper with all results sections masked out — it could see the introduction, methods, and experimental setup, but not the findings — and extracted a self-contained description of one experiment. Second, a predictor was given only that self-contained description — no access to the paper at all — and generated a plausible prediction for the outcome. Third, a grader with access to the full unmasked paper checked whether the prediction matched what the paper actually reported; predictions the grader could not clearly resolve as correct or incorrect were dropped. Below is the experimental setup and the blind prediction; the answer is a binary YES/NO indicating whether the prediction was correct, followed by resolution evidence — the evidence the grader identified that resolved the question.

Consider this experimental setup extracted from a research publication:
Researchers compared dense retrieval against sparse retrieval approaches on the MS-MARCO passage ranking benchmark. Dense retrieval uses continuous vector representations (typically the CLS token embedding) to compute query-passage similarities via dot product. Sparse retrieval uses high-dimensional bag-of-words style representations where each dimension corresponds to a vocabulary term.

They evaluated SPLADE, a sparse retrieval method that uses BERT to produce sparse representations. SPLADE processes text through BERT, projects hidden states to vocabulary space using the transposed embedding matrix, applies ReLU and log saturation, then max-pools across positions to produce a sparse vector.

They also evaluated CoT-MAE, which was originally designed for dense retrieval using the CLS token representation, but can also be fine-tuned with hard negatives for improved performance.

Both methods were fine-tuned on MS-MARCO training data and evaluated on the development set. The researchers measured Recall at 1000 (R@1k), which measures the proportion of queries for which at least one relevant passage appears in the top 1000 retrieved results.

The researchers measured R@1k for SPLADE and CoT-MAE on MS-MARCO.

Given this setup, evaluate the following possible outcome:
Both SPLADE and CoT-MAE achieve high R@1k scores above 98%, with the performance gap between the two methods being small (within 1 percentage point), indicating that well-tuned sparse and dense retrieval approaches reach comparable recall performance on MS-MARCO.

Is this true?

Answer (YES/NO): NO